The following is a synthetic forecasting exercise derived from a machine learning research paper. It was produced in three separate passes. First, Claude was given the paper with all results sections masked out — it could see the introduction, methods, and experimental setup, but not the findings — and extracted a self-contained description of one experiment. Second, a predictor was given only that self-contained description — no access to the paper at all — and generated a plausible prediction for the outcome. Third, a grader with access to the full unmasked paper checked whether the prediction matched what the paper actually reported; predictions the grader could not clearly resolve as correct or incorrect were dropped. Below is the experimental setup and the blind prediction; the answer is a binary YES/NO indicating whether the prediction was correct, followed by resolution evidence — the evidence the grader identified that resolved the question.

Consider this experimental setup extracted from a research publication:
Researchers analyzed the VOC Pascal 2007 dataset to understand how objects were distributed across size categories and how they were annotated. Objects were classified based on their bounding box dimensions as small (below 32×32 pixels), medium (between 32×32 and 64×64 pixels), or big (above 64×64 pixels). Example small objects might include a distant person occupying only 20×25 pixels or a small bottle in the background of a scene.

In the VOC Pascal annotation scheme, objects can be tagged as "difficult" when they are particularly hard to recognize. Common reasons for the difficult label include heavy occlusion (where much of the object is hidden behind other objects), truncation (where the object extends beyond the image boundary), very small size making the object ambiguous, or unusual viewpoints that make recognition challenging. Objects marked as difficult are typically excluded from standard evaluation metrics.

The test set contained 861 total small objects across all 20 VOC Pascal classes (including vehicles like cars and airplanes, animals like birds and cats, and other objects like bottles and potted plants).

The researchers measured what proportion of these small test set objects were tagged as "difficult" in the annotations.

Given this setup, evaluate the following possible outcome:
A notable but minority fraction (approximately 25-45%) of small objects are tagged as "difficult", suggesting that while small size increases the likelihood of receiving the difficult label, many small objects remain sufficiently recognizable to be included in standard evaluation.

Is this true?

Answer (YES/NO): NO